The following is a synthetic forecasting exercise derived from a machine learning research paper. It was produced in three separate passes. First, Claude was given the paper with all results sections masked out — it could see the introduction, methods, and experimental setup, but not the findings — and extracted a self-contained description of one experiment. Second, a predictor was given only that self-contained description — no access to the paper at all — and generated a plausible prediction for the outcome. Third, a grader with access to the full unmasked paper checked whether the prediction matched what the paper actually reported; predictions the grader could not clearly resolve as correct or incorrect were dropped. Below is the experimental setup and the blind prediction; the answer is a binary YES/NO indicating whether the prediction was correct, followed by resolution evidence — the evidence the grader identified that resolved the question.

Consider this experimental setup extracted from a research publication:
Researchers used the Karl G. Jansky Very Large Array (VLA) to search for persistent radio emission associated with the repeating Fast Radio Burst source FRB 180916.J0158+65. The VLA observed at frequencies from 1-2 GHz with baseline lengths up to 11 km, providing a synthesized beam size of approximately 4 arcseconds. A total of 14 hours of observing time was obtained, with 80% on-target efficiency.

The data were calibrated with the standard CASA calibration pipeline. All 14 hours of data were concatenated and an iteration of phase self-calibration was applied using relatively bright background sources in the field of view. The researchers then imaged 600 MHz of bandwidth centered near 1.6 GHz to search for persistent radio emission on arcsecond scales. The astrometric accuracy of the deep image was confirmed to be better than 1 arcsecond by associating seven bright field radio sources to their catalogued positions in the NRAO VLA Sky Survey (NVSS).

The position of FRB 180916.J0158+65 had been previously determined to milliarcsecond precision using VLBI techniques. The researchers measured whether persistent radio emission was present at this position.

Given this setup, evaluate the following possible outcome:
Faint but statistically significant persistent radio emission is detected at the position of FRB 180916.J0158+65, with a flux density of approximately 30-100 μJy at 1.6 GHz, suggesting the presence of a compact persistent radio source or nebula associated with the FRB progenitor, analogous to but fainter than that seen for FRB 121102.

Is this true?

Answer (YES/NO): NO